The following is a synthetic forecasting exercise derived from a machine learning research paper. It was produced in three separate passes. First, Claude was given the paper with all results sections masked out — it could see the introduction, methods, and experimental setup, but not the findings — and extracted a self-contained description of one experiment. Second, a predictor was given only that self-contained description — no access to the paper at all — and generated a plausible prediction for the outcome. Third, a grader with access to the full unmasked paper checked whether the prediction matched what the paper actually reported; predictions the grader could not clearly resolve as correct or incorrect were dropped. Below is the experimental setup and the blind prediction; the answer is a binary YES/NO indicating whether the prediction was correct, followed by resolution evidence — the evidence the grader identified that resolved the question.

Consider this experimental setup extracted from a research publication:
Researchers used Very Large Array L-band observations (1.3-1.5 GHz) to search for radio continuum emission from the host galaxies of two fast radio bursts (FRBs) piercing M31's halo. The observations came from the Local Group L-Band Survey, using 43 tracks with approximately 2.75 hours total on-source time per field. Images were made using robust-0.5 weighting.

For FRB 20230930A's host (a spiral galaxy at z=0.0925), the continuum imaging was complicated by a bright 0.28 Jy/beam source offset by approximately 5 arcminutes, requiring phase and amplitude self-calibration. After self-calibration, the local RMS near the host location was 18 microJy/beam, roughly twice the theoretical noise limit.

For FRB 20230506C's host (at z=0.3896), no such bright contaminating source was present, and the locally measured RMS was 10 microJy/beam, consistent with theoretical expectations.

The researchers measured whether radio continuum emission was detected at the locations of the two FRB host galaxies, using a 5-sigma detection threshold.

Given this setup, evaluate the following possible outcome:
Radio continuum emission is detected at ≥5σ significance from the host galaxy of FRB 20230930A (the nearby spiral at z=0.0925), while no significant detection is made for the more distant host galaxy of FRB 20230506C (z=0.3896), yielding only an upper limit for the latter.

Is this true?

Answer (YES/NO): YES